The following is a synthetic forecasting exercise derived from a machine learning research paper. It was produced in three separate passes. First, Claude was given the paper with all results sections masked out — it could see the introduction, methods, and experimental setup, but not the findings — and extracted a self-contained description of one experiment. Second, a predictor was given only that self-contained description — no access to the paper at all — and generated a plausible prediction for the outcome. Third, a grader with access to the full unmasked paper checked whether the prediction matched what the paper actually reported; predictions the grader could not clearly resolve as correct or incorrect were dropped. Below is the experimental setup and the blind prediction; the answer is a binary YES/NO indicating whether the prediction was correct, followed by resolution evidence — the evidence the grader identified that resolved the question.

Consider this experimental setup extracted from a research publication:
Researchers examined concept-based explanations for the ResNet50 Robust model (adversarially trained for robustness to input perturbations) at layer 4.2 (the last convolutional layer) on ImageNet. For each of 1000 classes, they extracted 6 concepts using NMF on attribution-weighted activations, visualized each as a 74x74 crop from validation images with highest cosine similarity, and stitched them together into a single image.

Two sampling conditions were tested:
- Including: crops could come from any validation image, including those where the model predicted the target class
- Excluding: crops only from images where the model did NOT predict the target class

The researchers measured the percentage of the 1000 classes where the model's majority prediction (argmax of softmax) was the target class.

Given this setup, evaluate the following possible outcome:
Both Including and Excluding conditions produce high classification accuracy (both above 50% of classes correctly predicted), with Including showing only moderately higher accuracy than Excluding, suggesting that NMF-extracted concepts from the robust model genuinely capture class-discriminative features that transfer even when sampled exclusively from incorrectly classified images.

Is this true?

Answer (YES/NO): NO